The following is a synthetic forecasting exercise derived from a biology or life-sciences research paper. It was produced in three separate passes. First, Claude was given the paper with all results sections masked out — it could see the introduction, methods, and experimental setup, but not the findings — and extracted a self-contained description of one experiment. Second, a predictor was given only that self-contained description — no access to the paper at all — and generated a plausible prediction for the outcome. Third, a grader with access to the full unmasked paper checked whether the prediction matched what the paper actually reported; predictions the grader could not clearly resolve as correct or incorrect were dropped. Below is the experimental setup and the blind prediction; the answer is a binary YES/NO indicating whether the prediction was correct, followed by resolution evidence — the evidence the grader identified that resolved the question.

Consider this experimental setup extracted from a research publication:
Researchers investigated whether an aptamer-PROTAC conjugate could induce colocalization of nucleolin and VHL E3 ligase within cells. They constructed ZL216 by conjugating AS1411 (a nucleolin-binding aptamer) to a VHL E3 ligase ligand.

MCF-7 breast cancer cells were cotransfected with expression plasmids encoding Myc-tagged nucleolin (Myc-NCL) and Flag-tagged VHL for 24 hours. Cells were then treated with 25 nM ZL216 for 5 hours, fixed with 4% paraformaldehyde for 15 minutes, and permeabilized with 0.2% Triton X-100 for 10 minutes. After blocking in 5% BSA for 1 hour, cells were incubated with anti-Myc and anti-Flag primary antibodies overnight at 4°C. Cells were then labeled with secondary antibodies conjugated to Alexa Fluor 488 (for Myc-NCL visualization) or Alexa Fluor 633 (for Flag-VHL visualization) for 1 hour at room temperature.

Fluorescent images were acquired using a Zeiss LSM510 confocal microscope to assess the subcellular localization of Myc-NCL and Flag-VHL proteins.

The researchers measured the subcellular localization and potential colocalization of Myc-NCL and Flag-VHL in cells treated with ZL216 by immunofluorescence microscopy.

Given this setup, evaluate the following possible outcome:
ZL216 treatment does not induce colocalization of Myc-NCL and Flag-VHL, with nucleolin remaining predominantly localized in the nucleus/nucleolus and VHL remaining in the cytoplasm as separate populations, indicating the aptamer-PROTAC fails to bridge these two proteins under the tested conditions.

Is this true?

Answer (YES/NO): NO